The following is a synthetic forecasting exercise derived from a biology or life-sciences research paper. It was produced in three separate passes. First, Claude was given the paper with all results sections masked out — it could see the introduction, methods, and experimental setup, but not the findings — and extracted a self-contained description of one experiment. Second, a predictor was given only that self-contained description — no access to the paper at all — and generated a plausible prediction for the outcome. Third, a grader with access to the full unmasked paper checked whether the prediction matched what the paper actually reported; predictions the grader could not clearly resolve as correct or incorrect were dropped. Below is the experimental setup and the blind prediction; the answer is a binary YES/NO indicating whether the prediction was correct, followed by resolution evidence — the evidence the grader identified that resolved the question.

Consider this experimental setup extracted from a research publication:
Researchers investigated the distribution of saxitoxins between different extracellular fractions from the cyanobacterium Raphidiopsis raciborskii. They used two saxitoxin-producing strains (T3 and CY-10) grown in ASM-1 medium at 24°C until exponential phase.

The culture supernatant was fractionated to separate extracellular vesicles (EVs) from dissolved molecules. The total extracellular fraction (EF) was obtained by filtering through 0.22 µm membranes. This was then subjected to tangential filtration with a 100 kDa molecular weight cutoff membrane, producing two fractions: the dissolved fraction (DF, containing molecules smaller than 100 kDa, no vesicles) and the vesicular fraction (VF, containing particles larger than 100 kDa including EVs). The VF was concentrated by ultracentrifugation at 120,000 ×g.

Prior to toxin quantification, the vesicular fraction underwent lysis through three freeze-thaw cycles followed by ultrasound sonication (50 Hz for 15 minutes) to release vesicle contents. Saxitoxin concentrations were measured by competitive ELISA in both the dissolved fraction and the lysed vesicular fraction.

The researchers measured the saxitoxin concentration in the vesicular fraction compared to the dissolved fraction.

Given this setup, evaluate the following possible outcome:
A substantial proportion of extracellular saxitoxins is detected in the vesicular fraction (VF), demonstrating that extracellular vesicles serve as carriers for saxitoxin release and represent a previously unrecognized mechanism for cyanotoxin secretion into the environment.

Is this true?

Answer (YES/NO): NO